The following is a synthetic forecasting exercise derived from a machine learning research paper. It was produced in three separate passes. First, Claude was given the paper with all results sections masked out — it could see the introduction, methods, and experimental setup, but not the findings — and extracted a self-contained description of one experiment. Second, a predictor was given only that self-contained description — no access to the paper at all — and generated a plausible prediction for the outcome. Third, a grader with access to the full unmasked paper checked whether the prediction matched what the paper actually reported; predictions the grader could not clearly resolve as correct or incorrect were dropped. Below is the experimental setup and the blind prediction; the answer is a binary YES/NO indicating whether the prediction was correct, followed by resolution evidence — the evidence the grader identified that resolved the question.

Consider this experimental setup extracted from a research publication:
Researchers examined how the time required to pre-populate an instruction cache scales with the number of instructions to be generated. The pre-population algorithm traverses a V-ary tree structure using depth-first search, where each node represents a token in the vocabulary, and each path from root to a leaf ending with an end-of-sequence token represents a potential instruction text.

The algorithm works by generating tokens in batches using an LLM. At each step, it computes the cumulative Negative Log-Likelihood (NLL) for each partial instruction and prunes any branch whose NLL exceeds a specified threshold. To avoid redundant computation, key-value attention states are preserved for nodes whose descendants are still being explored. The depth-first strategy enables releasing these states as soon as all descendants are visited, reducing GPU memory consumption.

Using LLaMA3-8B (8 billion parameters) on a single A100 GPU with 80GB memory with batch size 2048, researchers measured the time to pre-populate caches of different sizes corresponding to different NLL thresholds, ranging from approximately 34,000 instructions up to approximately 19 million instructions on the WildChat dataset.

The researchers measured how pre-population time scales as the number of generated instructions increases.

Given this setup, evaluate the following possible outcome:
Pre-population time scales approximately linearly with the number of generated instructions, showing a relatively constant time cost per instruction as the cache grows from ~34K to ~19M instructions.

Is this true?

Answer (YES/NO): YES